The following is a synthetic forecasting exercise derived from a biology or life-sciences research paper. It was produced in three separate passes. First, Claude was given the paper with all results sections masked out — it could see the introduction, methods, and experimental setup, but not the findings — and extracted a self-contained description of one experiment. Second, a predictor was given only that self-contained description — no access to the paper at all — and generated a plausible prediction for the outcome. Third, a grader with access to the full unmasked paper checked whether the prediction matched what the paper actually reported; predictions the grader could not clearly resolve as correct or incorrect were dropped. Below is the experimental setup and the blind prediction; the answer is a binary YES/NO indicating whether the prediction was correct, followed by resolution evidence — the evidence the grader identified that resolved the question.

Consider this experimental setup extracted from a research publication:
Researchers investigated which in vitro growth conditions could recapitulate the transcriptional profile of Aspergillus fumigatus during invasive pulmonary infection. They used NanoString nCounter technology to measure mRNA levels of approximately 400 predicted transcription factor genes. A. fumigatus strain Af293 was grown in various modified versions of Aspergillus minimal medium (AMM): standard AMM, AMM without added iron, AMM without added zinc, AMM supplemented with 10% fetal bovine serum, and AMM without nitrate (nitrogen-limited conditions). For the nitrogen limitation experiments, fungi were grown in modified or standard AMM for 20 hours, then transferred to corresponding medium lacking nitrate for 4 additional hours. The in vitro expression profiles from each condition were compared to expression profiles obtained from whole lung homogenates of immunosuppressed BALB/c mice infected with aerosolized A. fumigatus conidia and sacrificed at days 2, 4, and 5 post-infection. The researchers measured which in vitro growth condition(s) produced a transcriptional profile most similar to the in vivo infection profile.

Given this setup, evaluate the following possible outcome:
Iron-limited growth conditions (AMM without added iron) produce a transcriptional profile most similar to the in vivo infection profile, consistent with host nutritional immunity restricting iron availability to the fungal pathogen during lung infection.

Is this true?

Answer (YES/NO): NO